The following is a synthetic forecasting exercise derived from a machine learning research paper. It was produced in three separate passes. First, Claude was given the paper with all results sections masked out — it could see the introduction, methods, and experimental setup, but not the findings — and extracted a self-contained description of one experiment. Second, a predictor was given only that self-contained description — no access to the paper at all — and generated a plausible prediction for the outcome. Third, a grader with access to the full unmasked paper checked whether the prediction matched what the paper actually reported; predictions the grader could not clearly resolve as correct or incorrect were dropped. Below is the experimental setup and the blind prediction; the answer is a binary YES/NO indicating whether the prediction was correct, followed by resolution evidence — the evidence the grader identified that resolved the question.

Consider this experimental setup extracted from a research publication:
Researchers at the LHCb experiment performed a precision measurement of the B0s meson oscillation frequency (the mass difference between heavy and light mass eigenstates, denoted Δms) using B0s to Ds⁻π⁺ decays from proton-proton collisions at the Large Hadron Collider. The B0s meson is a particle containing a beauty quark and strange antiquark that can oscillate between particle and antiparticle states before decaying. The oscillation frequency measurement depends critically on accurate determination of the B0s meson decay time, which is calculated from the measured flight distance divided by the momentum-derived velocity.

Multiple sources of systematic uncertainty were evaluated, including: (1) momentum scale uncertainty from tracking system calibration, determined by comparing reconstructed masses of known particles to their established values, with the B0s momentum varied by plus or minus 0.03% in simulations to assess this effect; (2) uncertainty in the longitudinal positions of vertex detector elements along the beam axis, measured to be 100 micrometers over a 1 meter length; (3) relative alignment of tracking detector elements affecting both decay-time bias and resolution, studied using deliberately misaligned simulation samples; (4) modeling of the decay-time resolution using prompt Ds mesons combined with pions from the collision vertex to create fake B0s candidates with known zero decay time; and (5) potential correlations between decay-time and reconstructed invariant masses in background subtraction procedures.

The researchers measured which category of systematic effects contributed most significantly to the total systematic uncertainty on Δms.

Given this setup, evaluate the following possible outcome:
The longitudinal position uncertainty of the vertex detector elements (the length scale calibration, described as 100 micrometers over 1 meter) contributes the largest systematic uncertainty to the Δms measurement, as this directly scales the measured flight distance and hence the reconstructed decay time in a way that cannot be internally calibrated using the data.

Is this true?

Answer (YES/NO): NO